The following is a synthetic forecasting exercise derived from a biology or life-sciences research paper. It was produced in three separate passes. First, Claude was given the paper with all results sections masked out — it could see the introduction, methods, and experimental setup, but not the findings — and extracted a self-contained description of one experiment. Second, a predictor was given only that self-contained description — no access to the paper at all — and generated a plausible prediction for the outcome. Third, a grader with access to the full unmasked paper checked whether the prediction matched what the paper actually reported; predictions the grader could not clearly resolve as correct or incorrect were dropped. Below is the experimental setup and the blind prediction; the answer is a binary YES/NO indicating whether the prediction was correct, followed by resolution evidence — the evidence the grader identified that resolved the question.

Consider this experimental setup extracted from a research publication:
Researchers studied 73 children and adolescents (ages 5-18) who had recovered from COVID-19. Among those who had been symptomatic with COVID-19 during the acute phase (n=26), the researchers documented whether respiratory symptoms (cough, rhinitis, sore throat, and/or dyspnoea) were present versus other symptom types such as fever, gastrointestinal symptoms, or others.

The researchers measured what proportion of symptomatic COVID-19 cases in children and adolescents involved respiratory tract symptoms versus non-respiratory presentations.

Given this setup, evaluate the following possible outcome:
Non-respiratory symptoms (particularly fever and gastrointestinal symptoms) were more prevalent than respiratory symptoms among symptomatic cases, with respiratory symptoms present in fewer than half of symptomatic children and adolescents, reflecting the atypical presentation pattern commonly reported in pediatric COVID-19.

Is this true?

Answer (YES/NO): YES